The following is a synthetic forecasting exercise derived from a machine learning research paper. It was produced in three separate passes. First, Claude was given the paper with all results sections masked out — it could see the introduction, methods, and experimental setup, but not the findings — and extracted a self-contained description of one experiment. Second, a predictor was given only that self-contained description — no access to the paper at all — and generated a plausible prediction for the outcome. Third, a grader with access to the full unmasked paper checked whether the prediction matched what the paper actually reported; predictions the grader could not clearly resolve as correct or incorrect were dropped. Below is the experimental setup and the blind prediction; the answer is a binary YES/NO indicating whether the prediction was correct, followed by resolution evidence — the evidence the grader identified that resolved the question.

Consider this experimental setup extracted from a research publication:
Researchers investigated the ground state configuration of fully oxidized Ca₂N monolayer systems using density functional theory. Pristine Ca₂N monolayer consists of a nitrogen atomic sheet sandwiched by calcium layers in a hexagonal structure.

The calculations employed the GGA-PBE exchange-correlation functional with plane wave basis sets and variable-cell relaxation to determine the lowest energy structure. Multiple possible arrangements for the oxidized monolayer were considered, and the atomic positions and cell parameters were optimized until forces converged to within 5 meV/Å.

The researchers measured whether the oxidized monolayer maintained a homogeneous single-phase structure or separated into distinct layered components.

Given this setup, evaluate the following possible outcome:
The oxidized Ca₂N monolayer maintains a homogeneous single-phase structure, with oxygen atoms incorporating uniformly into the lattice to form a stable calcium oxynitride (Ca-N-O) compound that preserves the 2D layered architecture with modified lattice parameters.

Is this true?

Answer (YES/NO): NO